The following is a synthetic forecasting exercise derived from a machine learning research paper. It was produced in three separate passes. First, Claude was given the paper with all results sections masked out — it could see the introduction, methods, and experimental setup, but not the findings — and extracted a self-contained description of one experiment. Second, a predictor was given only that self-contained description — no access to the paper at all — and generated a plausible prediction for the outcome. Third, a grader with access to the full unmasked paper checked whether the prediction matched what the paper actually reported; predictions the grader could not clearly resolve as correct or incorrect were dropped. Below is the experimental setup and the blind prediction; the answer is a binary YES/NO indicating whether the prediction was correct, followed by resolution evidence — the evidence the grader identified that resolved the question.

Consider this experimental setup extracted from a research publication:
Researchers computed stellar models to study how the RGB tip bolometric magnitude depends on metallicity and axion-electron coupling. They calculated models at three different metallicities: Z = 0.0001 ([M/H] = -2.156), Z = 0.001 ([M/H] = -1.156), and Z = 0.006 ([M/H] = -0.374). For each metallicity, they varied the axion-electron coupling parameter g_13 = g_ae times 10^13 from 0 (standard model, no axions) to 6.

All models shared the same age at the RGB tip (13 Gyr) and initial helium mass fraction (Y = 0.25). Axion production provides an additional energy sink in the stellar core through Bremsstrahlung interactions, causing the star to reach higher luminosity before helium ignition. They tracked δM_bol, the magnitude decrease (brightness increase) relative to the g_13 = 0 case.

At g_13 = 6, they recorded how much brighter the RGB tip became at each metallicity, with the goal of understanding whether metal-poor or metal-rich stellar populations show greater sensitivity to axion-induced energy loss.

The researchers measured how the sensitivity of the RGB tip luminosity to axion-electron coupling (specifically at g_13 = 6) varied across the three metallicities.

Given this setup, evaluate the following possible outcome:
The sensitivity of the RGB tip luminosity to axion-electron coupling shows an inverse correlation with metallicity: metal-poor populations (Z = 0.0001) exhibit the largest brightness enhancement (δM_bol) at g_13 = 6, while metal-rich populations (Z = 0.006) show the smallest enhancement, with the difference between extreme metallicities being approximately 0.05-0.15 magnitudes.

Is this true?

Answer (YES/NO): NO